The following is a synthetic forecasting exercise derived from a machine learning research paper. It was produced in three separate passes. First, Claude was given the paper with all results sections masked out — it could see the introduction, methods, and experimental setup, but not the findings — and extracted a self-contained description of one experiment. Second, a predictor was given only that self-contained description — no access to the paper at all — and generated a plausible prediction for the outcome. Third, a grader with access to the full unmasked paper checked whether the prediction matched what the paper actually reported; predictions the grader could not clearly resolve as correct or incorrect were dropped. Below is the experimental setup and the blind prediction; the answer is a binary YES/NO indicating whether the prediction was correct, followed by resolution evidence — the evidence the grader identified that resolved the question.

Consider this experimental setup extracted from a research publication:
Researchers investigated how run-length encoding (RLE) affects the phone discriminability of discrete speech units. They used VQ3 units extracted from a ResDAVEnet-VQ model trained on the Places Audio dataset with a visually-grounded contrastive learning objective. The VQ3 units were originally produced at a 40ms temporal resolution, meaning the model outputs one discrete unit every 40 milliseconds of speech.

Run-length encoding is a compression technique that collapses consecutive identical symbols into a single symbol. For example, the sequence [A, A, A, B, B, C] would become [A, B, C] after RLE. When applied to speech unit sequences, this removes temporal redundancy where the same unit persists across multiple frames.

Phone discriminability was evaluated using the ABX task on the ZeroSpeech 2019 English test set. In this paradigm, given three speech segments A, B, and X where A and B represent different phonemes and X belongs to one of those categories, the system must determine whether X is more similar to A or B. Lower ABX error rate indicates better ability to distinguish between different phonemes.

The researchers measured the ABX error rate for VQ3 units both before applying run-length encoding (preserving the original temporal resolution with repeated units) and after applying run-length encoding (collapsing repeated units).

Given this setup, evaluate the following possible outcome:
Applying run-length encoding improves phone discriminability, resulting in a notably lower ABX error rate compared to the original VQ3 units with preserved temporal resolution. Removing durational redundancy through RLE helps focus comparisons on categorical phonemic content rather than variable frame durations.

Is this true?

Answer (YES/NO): NO